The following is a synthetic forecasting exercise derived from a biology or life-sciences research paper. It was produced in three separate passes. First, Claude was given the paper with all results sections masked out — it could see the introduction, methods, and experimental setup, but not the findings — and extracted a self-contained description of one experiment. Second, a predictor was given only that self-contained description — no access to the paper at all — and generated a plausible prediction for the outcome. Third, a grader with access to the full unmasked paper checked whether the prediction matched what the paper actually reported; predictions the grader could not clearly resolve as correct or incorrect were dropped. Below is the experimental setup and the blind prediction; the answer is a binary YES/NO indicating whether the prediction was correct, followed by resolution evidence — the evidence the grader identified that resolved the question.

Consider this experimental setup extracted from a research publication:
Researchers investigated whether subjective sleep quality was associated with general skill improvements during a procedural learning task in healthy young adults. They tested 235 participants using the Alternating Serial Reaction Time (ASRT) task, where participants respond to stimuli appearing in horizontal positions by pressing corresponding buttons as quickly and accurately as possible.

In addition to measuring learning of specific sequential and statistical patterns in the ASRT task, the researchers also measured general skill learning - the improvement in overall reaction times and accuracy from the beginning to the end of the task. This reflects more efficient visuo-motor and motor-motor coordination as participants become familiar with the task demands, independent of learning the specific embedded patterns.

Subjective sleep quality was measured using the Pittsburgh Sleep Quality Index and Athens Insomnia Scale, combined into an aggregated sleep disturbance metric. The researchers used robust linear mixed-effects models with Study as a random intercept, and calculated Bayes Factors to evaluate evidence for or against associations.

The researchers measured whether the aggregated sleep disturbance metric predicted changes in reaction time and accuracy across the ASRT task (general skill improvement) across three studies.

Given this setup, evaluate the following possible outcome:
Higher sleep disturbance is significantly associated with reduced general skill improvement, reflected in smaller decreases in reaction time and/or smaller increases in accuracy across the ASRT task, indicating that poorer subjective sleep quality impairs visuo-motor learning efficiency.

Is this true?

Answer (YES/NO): NO